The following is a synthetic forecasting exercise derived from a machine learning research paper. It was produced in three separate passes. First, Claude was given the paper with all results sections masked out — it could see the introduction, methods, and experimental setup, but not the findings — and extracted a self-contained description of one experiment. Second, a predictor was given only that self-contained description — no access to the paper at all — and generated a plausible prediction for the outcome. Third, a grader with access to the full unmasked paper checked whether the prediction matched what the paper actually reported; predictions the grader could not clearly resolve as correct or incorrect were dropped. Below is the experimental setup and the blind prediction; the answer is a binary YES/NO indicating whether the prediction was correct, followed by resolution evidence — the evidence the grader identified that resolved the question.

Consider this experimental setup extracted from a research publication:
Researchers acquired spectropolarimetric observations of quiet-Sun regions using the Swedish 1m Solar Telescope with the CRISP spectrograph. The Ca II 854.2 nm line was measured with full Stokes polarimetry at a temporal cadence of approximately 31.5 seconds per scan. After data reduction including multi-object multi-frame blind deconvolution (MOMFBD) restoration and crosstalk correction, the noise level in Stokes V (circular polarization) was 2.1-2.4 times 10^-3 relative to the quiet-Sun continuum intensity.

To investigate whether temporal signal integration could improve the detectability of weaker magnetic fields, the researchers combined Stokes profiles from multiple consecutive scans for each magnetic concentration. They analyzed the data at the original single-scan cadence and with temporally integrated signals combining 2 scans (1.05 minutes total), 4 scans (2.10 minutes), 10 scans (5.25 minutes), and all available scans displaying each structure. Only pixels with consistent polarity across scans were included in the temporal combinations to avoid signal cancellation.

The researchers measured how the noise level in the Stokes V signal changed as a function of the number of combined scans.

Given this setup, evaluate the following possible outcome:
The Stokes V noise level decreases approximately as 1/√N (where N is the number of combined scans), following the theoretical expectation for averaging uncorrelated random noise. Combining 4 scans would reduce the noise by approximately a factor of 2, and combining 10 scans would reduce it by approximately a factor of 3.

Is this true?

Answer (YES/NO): YES